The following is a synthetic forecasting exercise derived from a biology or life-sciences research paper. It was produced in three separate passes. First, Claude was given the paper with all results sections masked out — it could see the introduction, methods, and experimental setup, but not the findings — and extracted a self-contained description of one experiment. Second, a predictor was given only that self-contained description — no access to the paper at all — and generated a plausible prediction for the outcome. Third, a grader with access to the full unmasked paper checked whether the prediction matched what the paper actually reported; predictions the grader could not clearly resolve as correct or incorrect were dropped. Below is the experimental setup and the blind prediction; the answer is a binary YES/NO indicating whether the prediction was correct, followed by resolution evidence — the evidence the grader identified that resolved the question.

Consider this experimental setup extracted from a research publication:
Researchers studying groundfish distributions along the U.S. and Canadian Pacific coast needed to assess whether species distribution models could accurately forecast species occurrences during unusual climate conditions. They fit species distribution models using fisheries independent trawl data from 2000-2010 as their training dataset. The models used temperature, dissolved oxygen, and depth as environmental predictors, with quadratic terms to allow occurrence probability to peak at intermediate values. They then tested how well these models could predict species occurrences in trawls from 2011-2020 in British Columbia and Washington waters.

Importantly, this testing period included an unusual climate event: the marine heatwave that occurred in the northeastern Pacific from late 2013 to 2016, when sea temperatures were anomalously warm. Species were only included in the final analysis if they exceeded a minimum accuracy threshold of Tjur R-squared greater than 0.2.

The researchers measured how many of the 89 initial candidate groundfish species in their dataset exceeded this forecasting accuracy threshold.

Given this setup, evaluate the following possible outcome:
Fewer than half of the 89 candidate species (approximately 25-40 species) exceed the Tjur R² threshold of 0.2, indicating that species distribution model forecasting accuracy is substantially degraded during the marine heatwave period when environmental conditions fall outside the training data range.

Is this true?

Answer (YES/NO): YES